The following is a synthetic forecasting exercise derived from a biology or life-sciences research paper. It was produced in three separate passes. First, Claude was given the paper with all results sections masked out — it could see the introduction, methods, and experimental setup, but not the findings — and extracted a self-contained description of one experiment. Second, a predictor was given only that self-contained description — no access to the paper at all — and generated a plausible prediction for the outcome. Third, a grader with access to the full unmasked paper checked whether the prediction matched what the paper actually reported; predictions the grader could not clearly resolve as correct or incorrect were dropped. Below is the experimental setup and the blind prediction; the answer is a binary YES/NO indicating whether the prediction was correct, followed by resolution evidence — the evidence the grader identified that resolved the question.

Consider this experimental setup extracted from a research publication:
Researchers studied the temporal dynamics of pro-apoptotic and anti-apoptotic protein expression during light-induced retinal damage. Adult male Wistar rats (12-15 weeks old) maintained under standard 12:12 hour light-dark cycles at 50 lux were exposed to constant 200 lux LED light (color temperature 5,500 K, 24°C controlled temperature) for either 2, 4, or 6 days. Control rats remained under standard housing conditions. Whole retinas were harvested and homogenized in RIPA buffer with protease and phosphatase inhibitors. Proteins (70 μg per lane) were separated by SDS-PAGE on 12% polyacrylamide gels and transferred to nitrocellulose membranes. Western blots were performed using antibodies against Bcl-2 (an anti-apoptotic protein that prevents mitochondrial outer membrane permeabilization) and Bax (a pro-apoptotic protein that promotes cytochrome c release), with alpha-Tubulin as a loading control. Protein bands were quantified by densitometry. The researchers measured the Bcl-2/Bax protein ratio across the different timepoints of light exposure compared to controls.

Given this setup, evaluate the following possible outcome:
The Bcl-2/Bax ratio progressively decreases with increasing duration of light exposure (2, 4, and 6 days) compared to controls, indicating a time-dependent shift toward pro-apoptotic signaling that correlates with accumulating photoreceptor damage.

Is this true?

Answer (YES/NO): NO